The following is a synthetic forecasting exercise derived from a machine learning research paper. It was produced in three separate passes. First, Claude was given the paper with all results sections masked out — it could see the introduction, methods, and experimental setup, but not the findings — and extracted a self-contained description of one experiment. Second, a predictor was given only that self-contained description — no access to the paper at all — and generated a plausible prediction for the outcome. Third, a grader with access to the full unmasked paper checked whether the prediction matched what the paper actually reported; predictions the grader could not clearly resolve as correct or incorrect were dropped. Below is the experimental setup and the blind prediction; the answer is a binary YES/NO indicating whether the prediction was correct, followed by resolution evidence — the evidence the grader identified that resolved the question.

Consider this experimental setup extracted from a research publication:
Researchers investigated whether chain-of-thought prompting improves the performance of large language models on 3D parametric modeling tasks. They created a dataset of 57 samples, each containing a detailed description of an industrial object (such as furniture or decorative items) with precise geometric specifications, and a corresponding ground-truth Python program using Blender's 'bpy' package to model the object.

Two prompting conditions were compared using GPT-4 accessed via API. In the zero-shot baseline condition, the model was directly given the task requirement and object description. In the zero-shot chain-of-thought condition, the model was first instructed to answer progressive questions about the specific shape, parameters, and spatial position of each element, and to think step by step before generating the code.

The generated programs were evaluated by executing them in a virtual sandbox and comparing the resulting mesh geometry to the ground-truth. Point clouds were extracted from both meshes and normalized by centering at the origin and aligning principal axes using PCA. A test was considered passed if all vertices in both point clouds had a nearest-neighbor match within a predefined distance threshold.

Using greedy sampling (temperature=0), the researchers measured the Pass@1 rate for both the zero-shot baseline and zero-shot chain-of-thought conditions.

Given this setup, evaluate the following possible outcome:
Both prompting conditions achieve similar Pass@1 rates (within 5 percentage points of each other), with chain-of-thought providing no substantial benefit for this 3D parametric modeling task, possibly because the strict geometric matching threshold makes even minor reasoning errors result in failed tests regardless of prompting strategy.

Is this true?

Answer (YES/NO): YES